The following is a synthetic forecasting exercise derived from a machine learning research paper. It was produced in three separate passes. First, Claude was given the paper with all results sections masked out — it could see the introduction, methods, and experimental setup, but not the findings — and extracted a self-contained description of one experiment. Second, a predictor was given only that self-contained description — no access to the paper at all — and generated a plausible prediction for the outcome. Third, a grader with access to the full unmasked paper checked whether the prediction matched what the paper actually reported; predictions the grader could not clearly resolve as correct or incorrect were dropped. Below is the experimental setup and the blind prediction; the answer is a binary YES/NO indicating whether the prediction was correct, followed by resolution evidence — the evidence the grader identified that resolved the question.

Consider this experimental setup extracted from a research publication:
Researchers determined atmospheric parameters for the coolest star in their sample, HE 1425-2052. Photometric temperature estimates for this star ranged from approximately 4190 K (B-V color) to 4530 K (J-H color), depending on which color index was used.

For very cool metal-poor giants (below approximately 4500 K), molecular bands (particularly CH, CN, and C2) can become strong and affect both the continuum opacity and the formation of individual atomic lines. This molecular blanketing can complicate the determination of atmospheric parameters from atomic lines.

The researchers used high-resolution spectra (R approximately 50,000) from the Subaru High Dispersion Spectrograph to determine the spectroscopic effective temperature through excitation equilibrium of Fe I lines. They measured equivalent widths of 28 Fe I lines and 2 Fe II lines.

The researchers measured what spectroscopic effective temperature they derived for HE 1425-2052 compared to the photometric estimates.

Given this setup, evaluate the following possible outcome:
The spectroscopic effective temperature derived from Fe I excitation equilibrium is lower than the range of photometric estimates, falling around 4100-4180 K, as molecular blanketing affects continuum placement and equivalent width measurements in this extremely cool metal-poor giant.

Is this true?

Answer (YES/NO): NO